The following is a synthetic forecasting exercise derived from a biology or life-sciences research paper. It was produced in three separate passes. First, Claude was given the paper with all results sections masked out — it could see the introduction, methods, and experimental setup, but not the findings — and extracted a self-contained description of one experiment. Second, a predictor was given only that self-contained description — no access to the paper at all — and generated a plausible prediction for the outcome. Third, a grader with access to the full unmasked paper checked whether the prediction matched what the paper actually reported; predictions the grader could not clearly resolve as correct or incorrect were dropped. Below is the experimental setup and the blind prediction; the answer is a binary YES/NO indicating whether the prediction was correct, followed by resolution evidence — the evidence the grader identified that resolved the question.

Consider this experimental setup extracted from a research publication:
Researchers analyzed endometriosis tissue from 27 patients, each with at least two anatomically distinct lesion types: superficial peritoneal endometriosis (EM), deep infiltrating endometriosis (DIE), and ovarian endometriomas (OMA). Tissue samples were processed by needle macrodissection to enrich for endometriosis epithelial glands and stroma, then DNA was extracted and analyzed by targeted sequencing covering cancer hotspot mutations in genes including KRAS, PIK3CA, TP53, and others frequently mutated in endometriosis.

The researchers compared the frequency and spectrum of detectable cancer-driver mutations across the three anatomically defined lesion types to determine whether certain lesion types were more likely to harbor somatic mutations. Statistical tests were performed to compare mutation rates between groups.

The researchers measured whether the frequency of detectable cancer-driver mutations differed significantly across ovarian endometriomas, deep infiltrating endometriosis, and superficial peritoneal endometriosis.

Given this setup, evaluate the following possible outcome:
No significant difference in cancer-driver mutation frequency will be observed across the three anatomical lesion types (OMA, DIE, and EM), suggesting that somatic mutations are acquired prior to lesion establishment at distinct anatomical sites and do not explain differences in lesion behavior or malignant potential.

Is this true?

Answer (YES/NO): NO